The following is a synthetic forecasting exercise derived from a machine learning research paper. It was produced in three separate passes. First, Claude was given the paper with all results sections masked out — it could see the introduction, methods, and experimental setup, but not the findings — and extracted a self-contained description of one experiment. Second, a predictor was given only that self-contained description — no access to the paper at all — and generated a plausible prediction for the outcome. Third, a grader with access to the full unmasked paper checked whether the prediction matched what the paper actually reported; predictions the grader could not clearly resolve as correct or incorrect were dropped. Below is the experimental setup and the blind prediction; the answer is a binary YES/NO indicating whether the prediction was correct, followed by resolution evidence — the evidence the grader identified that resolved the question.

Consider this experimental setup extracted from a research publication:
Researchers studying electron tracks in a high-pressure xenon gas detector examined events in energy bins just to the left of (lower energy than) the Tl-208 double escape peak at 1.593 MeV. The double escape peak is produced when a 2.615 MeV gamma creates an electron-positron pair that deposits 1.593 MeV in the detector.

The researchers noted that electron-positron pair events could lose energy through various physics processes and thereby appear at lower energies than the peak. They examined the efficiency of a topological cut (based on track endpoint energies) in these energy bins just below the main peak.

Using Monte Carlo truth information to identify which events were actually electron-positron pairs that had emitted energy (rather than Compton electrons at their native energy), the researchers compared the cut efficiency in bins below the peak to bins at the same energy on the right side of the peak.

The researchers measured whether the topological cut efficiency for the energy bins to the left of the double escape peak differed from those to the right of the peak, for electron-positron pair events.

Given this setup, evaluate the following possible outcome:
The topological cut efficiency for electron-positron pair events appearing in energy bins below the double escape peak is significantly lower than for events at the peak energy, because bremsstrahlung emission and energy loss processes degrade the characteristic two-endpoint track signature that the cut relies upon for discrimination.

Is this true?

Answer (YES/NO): NO